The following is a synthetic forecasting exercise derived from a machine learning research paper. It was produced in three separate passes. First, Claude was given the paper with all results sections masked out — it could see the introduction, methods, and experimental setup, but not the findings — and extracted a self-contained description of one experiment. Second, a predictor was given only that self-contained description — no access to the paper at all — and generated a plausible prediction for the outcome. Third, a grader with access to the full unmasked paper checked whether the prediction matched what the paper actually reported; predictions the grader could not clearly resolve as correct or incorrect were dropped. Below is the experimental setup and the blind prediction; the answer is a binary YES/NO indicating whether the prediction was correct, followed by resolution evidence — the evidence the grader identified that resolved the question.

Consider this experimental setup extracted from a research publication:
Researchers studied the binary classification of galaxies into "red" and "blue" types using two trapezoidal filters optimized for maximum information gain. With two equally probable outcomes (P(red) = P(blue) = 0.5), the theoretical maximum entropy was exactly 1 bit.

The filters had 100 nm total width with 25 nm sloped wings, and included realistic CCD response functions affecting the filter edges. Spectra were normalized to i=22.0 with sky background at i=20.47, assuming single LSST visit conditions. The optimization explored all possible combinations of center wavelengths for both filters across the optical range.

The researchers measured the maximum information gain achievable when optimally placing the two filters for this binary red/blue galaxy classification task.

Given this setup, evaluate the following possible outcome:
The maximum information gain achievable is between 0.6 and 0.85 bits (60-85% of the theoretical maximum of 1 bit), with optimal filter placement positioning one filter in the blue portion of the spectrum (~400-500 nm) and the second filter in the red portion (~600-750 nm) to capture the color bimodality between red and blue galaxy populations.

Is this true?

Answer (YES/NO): NO